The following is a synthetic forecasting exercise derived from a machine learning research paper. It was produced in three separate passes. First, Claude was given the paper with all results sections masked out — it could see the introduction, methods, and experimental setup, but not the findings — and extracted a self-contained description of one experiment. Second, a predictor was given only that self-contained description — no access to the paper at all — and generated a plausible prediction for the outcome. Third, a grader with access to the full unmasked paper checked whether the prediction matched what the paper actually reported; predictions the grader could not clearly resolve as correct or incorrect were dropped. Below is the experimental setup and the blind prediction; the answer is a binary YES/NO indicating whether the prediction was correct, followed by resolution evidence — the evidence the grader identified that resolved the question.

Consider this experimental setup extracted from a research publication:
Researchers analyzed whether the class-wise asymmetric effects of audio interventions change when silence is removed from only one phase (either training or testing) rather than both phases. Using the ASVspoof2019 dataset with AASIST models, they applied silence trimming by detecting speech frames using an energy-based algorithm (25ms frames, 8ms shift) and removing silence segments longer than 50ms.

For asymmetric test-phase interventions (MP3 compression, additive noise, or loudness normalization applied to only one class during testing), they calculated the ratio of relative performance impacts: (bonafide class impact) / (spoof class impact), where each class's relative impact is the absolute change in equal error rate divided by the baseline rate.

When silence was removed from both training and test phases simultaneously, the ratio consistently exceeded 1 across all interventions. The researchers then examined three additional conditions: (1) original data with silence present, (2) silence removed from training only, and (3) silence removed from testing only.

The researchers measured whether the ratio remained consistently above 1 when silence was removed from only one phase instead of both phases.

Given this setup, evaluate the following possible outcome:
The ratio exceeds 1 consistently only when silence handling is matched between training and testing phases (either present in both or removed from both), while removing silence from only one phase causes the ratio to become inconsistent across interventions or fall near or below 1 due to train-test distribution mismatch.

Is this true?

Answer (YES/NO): NO